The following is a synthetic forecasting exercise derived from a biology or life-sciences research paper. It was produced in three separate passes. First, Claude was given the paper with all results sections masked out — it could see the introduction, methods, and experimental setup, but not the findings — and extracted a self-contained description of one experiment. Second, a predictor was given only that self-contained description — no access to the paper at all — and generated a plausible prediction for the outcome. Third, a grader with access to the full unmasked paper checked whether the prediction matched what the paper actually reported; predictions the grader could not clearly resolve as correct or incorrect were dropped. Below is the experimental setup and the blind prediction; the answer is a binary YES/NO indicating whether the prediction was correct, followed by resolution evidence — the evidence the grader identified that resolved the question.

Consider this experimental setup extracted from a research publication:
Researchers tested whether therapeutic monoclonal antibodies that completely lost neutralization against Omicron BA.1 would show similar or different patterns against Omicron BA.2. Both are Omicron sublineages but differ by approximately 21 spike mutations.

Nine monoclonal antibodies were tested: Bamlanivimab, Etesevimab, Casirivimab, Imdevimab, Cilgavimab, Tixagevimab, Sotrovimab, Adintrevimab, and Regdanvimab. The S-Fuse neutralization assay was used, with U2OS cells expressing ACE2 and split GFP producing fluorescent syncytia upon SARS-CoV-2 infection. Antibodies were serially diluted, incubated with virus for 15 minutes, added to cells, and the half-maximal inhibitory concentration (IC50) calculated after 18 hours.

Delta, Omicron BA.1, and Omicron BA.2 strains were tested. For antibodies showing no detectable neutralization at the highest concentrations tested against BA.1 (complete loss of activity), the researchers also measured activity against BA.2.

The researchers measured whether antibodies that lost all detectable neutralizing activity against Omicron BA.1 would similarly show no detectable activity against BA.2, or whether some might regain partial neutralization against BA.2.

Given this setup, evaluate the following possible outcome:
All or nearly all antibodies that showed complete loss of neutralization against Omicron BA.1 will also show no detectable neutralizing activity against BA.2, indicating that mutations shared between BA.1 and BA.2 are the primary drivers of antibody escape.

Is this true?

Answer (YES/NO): NO